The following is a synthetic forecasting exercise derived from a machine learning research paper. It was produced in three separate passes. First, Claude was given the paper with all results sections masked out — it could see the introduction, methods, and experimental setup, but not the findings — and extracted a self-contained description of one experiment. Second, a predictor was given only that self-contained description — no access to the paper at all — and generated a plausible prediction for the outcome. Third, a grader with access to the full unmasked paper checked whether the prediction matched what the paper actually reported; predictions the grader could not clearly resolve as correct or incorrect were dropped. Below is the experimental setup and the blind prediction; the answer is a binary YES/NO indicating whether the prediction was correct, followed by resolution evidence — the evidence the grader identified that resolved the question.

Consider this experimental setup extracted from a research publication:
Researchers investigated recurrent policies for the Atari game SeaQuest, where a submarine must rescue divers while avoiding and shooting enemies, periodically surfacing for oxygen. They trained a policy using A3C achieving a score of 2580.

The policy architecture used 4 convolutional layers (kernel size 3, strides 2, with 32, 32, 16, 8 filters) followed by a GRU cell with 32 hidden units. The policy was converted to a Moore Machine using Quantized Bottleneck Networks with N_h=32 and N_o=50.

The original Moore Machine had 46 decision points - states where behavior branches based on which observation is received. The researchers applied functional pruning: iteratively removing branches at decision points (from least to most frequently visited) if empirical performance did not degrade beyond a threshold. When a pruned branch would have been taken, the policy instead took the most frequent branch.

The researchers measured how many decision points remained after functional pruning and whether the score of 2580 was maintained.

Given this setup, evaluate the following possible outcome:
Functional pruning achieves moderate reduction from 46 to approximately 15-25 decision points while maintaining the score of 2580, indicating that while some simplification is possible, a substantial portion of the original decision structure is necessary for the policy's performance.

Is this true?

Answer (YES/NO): NO